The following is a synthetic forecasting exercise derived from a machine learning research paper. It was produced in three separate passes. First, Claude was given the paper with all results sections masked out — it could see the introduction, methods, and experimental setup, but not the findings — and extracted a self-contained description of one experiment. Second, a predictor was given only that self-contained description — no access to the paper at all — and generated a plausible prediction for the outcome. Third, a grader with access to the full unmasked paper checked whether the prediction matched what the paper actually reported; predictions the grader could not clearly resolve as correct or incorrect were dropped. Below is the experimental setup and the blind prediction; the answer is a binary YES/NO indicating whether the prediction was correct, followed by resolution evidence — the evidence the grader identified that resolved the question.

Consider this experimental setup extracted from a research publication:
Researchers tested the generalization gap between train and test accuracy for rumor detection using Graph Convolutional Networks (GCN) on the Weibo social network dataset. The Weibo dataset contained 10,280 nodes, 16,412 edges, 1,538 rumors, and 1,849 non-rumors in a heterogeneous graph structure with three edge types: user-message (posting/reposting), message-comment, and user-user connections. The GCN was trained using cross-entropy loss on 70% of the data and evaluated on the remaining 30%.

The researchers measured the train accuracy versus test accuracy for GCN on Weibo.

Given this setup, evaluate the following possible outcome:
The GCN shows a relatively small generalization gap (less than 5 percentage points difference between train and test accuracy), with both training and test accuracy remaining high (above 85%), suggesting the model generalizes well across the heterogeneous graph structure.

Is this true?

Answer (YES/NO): NO